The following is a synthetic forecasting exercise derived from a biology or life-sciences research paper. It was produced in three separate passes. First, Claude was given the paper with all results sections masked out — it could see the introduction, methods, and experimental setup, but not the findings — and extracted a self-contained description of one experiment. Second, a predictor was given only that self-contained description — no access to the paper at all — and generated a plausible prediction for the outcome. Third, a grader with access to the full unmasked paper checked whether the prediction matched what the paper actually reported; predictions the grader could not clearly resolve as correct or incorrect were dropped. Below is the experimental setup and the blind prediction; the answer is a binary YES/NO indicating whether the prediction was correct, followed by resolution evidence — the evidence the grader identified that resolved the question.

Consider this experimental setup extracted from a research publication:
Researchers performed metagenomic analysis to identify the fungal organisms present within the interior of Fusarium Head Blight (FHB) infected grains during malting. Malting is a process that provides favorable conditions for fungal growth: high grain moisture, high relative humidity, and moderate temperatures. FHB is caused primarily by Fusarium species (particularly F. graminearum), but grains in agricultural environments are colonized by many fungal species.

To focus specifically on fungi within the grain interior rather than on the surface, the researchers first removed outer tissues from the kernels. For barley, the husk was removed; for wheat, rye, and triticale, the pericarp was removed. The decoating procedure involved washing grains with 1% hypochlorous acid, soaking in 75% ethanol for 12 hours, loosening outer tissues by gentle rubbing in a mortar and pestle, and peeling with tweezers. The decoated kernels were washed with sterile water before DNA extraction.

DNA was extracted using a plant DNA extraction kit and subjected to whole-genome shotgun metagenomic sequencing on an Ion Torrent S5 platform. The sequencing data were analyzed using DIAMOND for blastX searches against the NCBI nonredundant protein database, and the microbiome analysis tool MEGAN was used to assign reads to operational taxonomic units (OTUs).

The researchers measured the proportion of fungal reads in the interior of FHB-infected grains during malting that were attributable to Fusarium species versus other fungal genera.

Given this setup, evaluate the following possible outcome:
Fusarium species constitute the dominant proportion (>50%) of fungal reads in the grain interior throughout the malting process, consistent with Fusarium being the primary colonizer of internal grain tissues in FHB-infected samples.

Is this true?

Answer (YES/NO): NO